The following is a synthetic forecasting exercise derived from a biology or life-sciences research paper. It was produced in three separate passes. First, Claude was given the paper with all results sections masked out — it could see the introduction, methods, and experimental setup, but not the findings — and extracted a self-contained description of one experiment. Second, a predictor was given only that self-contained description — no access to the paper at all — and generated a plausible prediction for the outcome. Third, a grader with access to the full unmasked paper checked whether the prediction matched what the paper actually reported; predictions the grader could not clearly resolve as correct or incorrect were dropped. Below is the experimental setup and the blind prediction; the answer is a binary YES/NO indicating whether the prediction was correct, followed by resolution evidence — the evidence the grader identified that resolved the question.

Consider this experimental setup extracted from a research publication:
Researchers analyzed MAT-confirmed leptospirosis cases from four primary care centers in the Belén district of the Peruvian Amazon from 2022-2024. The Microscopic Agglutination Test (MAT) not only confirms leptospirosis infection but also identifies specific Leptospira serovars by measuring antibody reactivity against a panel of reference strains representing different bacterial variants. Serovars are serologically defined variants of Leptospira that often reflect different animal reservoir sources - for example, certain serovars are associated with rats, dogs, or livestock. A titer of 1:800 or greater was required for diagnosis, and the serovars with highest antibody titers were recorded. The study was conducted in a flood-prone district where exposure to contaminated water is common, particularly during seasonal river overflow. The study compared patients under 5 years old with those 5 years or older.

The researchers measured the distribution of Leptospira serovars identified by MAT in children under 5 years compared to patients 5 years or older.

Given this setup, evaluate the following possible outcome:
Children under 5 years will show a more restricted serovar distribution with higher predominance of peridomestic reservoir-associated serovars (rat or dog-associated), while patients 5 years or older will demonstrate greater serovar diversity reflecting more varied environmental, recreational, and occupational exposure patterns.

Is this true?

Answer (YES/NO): NO